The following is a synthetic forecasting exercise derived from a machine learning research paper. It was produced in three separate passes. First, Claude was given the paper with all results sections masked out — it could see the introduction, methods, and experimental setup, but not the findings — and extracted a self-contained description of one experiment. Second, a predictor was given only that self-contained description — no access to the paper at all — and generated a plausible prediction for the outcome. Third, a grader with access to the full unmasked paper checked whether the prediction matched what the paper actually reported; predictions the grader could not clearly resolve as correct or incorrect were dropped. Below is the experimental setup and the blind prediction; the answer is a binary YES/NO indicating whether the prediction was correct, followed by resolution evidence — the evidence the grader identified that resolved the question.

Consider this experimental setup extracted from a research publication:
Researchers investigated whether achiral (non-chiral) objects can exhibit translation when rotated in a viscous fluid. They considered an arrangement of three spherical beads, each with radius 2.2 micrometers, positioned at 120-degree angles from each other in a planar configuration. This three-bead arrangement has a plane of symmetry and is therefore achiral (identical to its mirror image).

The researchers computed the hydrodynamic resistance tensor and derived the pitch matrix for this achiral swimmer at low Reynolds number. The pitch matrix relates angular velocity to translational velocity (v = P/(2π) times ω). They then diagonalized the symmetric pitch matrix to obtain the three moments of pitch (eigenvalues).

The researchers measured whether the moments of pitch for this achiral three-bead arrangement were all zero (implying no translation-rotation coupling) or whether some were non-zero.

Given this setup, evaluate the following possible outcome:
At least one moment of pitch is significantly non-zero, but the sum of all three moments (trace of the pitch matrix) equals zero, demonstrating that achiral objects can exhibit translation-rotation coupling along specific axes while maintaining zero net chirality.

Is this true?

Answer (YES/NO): YES